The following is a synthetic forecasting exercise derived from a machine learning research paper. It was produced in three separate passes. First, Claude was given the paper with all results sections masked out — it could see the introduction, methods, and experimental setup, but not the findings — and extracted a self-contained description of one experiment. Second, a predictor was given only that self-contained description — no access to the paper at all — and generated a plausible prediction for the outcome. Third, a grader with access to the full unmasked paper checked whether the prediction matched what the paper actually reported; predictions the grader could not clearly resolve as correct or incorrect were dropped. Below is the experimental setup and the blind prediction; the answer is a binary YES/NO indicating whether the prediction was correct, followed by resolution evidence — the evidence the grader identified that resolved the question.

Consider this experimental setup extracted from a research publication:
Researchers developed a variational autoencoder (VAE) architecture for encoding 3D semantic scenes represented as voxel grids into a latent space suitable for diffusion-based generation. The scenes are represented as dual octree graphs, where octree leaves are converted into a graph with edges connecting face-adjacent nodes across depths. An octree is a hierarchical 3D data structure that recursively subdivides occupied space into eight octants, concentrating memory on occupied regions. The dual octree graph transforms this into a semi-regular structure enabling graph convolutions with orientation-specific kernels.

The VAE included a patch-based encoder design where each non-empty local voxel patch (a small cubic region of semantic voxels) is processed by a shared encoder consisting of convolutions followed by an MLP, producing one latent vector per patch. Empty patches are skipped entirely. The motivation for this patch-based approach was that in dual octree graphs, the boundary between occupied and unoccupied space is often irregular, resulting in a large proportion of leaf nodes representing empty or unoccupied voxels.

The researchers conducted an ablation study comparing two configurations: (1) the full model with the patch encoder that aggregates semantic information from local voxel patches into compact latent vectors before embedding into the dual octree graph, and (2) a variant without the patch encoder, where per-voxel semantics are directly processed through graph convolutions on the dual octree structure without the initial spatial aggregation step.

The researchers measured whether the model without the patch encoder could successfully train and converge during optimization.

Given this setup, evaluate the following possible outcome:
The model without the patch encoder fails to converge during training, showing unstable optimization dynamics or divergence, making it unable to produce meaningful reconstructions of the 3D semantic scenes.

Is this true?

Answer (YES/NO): YES